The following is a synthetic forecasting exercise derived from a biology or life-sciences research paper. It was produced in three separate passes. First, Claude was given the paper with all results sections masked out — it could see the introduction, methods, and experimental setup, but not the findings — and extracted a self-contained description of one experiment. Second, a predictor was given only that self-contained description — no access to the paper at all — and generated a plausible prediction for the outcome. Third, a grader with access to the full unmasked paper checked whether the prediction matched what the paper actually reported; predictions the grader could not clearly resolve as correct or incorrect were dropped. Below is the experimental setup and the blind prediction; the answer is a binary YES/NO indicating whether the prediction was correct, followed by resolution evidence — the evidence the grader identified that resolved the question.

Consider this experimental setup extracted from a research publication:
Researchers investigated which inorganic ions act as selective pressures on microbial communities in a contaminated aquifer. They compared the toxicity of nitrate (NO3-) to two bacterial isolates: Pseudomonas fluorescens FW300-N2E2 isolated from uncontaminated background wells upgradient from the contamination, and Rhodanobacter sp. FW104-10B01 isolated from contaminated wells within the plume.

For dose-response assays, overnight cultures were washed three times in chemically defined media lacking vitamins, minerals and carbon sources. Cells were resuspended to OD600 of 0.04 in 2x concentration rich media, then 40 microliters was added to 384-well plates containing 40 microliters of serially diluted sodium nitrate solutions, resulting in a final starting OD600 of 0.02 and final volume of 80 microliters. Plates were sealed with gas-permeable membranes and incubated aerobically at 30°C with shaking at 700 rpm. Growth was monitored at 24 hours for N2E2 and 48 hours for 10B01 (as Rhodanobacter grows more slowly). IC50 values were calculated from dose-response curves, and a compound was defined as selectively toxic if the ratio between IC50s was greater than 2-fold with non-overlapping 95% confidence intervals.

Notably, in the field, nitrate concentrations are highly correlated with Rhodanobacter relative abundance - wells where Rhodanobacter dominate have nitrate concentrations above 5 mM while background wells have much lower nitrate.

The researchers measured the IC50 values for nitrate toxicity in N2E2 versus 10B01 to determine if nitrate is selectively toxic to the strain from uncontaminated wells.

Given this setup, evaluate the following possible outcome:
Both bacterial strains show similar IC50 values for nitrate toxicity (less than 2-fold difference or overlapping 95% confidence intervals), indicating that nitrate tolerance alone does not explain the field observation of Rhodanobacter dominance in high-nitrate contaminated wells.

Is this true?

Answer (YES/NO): YES